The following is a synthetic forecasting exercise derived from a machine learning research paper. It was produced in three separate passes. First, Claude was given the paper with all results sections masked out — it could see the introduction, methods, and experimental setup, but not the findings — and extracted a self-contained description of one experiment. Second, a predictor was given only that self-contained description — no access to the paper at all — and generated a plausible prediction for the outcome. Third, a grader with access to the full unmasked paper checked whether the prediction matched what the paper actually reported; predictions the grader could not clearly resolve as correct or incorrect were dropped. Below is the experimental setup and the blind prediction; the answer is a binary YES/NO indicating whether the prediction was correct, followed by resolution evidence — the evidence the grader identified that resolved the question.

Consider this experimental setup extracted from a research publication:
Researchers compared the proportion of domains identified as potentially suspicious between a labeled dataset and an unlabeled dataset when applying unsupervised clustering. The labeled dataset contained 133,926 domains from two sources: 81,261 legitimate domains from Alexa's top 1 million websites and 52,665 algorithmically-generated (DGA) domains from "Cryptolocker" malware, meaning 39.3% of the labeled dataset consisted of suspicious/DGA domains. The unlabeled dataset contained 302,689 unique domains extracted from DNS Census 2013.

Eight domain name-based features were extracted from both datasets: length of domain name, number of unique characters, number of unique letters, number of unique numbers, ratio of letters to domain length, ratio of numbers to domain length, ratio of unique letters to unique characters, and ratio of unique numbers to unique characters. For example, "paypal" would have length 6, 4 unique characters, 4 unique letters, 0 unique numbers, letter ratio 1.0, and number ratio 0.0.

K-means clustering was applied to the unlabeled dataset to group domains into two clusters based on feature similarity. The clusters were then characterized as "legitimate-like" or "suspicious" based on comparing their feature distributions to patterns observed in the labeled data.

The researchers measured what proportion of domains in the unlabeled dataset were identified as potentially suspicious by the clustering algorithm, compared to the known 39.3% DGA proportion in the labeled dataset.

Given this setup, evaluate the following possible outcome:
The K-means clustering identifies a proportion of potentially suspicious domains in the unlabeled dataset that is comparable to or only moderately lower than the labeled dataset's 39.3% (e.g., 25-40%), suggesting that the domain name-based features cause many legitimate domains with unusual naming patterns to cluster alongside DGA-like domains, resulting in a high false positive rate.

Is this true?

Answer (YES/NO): NO